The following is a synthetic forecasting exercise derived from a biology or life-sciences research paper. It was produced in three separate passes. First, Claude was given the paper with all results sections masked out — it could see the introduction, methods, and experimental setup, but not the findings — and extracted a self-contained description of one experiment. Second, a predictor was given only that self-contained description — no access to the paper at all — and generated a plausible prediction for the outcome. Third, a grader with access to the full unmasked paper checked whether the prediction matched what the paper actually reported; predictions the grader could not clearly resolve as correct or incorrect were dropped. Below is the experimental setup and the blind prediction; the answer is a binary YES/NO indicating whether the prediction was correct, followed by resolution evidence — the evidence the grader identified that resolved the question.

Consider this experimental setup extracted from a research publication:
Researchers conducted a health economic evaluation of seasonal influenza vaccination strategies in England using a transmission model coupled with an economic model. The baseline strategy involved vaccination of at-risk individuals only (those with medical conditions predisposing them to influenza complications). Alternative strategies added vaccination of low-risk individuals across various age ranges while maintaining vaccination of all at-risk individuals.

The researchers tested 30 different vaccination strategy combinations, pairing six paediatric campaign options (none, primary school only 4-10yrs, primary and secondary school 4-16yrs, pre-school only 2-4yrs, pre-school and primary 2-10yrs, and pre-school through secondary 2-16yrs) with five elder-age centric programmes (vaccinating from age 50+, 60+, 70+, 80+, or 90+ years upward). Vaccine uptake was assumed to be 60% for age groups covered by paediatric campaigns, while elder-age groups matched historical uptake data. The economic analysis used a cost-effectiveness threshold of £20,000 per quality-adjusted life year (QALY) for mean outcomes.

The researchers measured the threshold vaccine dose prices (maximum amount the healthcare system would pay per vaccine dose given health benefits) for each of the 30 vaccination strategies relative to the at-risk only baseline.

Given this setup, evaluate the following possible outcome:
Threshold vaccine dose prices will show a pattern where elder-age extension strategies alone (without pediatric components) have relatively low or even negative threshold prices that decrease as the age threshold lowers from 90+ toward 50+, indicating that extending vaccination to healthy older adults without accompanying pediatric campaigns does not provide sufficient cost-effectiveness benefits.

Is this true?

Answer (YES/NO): NO